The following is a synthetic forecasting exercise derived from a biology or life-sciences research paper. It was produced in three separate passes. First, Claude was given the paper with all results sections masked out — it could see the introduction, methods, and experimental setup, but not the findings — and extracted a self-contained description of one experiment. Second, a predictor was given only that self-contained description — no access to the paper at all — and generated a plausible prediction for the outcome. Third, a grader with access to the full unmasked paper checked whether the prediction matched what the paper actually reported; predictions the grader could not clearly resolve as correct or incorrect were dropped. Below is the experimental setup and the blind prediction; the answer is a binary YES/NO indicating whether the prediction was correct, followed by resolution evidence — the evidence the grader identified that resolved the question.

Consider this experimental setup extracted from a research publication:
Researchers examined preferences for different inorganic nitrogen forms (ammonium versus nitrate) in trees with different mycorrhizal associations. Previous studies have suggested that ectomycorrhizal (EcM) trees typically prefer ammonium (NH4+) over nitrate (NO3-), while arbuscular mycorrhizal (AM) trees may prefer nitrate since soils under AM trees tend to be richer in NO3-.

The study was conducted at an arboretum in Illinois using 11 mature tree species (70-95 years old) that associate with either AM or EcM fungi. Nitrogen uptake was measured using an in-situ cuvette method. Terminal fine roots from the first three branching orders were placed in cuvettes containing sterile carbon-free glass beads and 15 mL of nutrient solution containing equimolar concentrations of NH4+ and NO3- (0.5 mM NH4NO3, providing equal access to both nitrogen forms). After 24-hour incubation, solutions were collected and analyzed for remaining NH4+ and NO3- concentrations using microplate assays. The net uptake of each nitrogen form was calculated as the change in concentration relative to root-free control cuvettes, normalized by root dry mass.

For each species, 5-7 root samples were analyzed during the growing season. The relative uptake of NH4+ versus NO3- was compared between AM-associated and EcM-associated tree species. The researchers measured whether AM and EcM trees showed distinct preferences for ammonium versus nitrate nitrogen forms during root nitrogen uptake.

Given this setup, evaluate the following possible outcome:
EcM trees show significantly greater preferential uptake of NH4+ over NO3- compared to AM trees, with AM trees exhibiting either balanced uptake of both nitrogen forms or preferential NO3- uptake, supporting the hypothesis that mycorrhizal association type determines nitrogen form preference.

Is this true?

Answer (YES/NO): NO